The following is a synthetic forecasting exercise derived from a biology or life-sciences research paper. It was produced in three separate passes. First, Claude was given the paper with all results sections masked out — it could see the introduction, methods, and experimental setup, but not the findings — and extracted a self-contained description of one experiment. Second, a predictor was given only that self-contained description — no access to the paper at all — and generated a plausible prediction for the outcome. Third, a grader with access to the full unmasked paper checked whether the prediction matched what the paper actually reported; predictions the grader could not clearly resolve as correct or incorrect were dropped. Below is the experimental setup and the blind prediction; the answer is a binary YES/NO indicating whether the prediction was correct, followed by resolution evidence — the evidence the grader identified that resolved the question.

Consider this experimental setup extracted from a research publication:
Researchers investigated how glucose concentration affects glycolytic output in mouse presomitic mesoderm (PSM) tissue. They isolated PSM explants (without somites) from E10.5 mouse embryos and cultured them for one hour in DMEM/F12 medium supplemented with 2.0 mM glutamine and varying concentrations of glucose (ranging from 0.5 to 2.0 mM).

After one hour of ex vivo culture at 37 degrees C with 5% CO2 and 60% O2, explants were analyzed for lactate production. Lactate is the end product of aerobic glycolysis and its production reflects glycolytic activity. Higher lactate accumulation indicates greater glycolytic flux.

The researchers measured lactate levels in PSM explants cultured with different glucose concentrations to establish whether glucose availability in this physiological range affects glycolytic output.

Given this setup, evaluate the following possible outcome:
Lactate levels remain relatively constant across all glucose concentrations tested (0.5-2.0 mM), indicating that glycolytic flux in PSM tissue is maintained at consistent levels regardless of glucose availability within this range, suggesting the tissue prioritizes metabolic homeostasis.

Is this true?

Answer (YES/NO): NO